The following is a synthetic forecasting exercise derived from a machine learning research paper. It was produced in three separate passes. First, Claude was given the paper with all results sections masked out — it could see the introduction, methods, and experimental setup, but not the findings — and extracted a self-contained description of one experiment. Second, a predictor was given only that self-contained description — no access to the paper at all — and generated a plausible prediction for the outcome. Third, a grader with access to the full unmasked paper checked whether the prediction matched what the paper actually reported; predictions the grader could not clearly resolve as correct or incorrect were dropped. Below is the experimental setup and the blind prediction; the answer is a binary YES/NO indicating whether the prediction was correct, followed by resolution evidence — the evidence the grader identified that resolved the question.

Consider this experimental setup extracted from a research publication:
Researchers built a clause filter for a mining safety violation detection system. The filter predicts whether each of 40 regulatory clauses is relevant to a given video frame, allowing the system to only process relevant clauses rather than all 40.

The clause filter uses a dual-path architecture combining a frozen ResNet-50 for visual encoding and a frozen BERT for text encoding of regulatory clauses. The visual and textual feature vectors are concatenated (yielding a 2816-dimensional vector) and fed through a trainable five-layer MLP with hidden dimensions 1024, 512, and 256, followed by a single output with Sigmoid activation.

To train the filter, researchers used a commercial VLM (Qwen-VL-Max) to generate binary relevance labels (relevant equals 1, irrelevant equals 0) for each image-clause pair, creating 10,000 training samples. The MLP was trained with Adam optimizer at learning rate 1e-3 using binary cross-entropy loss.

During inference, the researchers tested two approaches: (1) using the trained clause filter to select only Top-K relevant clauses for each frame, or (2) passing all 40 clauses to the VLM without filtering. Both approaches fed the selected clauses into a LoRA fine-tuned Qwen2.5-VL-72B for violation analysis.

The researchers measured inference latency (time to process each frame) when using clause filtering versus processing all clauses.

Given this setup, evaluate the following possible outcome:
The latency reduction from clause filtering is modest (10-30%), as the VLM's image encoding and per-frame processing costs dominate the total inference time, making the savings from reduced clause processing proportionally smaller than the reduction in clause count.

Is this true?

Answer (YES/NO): YES